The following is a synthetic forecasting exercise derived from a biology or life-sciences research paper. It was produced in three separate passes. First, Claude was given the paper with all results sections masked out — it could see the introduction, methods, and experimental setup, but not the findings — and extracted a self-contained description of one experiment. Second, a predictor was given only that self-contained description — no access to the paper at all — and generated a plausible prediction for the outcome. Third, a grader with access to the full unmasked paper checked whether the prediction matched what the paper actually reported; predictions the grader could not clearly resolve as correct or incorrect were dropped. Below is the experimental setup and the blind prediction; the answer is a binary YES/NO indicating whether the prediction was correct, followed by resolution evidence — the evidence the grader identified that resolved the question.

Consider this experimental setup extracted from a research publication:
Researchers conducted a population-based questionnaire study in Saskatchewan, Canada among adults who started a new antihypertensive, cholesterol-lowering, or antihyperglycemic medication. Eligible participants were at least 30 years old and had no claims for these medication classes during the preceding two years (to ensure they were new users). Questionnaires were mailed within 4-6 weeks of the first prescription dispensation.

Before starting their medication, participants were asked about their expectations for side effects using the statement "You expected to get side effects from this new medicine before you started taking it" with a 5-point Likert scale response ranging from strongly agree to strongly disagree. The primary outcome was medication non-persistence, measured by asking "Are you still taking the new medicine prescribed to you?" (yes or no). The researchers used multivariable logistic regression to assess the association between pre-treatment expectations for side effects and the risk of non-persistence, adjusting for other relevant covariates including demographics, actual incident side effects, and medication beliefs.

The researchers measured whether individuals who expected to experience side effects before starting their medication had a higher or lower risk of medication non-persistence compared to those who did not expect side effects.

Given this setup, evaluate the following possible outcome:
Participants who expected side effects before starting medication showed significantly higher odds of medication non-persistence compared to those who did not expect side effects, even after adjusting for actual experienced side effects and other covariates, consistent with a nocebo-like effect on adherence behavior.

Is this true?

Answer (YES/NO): NO